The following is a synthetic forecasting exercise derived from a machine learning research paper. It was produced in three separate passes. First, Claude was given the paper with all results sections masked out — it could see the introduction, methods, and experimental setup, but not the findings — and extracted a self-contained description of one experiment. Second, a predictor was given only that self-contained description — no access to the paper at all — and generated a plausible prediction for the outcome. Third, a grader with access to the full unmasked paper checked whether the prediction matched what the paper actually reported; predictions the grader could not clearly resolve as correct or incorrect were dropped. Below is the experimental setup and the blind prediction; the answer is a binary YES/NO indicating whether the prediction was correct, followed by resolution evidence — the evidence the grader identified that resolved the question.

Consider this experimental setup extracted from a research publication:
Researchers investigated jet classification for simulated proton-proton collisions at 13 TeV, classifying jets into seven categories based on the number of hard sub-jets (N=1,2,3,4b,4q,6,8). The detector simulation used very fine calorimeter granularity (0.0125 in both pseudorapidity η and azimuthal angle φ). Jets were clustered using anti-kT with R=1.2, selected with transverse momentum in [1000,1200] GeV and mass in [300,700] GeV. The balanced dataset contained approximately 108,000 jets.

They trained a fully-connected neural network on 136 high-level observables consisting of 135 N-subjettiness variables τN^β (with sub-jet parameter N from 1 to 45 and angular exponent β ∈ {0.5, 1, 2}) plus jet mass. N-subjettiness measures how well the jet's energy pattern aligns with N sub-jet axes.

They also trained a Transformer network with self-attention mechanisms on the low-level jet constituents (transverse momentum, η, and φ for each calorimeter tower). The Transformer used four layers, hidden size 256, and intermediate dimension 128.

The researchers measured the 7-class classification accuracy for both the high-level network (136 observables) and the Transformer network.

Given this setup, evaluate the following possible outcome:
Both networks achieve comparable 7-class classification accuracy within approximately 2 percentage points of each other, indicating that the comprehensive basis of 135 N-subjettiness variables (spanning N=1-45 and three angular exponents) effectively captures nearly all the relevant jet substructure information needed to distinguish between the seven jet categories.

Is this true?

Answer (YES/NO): NO